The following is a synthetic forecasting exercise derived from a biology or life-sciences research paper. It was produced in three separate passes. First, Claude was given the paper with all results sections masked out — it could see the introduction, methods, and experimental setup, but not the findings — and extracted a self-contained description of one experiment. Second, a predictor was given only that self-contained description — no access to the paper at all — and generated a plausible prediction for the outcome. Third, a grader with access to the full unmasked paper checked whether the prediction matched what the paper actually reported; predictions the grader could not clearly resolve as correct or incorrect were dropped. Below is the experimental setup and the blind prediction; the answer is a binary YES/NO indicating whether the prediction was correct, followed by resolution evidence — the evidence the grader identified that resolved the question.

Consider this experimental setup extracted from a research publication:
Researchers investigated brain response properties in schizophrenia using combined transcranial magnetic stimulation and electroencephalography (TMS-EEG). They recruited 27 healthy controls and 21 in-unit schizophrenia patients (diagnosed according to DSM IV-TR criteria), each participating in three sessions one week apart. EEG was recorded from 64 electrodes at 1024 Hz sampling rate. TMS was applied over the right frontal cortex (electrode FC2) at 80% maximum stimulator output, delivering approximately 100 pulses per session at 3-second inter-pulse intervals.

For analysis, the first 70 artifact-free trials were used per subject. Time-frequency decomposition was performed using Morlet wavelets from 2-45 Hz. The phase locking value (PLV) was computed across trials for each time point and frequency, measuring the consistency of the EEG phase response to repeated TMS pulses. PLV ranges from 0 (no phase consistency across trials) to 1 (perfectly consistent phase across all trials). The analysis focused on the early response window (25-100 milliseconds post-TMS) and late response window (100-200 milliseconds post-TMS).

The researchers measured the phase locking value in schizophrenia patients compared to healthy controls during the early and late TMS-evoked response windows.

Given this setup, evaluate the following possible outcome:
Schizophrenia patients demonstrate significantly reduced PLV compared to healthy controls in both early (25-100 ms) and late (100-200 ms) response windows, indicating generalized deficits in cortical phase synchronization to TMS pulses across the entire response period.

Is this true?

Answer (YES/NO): YES